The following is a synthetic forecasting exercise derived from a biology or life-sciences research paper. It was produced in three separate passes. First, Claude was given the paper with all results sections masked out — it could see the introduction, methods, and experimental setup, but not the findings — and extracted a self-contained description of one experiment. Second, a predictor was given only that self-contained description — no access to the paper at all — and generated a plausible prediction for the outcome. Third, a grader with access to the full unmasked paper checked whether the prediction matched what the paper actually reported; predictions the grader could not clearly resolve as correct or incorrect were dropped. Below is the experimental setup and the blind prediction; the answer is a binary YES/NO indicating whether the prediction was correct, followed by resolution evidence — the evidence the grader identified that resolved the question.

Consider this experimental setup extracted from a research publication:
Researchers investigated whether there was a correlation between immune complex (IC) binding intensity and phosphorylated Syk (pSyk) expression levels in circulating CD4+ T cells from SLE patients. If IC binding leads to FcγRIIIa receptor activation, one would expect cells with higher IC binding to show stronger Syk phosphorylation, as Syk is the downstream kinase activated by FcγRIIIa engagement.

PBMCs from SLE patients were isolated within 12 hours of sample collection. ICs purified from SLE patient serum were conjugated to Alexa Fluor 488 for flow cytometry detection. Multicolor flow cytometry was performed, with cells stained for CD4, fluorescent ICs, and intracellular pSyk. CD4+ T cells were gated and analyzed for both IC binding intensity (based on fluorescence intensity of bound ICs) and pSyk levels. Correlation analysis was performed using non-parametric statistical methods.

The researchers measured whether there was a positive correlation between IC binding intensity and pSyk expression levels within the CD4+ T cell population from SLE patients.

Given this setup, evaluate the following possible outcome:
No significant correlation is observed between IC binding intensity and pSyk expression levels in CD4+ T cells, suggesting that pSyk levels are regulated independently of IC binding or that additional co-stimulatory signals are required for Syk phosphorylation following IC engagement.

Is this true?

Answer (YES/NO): NO